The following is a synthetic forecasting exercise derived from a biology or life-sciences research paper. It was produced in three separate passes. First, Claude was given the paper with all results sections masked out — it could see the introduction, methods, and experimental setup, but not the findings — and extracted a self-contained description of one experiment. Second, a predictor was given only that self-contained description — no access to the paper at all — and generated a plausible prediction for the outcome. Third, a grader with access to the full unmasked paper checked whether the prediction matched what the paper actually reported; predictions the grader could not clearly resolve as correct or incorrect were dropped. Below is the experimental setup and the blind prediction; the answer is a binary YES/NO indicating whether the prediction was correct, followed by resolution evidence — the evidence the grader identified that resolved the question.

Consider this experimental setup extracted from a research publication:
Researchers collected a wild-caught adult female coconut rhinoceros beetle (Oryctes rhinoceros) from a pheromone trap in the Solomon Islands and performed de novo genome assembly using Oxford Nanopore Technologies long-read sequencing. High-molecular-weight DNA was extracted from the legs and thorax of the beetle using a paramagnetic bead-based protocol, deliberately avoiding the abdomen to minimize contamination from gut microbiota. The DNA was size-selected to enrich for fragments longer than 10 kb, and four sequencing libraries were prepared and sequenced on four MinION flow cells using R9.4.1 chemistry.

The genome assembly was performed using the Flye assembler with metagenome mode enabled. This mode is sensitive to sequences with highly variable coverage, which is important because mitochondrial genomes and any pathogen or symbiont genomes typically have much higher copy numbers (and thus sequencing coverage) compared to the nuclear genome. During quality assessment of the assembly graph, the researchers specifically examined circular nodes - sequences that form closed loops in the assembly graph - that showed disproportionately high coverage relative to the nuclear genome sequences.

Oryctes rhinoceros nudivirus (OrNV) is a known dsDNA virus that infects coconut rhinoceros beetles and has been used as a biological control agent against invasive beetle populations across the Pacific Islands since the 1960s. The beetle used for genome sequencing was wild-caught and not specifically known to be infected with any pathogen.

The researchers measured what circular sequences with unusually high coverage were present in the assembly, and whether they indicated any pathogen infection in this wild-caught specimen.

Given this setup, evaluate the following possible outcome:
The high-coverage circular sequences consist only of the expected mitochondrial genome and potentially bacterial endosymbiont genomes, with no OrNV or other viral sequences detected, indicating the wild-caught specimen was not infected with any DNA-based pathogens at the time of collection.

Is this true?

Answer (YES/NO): NO